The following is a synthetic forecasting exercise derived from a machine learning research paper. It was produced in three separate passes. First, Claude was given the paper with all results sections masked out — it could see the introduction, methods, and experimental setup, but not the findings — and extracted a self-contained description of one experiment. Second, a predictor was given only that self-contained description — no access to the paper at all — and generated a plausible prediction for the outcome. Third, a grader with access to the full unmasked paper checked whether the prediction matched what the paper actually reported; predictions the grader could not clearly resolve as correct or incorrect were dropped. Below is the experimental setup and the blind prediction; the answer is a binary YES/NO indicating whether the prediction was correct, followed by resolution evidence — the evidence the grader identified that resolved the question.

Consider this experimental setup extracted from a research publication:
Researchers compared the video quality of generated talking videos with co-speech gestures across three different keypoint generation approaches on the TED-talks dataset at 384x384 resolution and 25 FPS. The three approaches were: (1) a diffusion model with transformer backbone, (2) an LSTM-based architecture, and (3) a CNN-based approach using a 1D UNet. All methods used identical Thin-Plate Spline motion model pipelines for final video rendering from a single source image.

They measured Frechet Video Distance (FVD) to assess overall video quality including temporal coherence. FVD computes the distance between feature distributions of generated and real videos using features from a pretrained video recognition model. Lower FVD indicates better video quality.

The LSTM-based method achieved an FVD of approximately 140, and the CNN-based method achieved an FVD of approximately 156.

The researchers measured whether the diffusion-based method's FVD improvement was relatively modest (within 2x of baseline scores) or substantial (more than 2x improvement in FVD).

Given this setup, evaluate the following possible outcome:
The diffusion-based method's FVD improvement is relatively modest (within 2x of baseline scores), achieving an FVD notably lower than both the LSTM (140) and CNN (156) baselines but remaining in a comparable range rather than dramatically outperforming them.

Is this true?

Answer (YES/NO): NO